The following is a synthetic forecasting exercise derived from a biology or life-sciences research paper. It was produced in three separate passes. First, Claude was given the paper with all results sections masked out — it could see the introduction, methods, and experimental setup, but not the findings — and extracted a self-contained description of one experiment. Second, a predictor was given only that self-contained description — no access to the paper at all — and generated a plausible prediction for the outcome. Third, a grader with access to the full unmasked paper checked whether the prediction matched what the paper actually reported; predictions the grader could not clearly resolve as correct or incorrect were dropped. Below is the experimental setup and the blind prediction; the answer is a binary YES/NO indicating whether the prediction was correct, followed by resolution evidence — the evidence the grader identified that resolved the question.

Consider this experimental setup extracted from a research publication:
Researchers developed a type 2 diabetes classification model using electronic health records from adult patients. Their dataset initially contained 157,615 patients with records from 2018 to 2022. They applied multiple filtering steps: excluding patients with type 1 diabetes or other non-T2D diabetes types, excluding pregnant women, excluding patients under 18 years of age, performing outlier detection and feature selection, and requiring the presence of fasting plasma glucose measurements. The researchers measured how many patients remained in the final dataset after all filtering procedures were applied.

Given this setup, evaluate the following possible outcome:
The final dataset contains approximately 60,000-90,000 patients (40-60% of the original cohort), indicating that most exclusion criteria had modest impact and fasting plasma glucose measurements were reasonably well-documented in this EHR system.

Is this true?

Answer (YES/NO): NO